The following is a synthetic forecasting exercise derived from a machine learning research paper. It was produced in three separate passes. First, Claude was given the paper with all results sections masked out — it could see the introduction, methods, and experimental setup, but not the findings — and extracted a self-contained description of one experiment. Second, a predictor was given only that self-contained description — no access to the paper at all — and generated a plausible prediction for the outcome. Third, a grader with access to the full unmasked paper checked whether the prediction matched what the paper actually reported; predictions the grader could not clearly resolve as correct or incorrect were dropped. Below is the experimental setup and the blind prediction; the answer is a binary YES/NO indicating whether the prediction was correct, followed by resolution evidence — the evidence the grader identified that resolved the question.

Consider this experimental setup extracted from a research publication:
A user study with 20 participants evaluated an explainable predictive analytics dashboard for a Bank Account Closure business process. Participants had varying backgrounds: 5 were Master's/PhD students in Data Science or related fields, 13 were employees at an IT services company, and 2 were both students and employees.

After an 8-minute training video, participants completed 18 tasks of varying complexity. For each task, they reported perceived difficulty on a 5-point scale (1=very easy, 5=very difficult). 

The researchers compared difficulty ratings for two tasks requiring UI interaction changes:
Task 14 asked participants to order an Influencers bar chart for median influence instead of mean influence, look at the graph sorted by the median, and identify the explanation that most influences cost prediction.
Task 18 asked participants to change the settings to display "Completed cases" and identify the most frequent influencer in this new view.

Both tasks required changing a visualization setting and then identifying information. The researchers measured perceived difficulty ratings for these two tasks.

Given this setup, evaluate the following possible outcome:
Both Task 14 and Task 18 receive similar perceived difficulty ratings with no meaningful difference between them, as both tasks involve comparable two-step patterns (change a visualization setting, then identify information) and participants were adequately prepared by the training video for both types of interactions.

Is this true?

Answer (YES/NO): NO